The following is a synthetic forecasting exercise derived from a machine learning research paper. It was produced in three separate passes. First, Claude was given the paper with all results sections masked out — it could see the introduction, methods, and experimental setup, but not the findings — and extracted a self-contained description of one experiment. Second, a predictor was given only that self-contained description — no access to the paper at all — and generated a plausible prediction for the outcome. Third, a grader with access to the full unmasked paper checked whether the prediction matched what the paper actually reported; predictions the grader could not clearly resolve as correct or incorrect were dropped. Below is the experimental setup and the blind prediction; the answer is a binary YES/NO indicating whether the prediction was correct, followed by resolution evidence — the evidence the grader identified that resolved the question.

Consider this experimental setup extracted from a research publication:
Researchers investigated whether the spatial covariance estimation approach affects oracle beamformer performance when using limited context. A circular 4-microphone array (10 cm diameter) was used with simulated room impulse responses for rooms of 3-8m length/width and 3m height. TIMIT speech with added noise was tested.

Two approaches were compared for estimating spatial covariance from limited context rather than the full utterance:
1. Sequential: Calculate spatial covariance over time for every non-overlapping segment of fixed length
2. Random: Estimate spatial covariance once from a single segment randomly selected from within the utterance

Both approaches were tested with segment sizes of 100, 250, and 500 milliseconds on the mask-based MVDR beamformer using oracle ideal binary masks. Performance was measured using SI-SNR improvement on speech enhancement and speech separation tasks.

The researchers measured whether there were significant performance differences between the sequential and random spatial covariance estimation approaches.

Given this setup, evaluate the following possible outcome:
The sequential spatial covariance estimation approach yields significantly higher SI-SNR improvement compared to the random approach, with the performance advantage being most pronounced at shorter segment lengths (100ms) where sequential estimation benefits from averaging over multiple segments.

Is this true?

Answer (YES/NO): NO